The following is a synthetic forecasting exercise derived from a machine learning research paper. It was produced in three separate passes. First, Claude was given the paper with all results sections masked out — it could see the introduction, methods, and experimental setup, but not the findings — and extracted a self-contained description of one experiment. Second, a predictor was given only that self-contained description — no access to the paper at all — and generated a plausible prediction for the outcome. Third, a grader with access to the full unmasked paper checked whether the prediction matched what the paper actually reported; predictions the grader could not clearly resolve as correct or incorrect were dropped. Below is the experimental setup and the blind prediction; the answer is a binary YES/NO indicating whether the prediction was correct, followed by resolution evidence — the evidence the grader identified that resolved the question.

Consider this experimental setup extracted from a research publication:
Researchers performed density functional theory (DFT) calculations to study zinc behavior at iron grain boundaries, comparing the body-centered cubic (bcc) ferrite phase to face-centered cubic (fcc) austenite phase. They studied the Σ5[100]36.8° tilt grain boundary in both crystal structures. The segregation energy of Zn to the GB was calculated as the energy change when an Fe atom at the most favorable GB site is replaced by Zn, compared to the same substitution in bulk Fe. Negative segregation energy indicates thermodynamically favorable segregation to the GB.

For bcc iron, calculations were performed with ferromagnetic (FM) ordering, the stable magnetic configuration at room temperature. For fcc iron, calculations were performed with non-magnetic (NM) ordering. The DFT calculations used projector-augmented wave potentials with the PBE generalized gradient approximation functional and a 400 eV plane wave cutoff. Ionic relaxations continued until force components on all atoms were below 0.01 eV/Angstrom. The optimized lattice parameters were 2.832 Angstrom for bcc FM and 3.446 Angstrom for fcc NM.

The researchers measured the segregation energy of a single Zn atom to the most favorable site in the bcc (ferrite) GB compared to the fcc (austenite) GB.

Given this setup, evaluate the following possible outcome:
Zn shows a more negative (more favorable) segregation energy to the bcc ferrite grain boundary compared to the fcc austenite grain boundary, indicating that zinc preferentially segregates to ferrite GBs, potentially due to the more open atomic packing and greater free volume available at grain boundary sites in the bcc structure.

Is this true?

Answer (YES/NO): YES